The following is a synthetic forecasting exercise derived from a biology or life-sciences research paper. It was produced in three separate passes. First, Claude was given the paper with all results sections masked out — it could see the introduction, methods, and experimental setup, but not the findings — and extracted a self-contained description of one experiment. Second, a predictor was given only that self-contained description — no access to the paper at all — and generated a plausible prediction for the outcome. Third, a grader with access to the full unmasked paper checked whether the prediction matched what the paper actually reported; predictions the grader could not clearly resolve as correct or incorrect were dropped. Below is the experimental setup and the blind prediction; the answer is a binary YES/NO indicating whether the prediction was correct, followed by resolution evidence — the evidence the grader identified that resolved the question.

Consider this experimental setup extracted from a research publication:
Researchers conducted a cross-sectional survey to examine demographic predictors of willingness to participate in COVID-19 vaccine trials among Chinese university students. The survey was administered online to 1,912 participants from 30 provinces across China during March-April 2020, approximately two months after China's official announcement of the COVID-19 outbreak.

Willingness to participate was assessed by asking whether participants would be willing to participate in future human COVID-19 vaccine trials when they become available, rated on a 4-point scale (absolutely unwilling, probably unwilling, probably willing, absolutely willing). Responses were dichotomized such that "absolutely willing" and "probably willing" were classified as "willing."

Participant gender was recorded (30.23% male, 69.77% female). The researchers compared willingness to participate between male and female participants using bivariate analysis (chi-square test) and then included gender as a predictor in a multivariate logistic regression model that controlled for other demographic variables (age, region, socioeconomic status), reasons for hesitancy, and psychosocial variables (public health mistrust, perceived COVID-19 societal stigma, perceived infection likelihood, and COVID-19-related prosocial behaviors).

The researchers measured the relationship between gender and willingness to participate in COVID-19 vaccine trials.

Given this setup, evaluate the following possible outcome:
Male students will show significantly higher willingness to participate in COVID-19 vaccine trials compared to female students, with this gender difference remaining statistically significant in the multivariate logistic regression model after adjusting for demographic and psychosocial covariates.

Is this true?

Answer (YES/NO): NO